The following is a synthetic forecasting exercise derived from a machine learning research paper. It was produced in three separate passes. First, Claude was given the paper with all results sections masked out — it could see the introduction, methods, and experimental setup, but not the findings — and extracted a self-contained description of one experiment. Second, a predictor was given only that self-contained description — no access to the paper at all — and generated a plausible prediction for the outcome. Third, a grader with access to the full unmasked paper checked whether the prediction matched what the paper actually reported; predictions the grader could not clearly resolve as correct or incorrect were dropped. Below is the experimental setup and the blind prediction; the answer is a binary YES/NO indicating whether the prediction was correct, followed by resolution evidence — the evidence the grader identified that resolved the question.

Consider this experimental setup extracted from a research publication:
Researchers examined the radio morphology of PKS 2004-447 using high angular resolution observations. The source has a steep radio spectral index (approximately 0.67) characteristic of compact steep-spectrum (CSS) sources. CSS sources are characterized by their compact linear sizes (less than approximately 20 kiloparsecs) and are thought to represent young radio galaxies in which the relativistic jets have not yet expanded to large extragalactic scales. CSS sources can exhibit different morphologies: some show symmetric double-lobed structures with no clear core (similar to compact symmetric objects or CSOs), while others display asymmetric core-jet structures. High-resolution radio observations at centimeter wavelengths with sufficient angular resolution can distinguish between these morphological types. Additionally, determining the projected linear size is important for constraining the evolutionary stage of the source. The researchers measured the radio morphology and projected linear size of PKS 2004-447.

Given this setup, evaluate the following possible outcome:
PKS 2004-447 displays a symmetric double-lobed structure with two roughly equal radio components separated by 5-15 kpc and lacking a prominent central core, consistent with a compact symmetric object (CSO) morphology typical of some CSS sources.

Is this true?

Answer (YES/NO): NO